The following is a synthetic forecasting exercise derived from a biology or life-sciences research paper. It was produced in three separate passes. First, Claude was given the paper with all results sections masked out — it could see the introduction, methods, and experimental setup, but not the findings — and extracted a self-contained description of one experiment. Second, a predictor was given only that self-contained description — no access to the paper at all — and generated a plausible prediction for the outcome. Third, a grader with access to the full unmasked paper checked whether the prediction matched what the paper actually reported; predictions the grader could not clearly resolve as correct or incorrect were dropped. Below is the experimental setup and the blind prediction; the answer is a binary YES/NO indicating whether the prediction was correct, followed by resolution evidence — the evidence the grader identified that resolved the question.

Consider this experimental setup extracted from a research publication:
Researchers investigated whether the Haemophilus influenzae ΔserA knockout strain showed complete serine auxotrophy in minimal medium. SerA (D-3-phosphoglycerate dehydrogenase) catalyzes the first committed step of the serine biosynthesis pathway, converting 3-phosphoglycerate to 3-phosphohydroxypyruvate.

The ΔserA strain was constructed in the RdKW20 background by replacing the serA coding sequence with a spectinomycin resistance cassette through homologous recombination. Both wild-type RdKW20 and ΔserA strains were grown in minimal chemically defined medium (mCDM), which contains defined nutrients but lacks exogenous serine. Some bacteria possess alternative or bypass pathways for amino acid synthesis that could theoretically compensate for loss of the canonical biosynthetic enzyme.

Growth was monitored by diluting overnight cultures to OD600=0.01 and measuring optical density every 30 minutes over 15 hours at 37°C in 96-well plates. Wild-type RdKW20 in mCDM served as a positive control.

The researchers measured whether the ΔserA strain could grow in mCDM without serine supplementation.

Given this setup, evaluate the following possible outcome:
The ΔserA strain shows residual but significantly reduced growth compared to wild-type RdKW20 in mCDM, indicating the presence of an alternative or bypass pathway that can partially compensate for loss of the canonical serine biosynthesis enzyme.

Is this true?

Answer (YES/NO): NO